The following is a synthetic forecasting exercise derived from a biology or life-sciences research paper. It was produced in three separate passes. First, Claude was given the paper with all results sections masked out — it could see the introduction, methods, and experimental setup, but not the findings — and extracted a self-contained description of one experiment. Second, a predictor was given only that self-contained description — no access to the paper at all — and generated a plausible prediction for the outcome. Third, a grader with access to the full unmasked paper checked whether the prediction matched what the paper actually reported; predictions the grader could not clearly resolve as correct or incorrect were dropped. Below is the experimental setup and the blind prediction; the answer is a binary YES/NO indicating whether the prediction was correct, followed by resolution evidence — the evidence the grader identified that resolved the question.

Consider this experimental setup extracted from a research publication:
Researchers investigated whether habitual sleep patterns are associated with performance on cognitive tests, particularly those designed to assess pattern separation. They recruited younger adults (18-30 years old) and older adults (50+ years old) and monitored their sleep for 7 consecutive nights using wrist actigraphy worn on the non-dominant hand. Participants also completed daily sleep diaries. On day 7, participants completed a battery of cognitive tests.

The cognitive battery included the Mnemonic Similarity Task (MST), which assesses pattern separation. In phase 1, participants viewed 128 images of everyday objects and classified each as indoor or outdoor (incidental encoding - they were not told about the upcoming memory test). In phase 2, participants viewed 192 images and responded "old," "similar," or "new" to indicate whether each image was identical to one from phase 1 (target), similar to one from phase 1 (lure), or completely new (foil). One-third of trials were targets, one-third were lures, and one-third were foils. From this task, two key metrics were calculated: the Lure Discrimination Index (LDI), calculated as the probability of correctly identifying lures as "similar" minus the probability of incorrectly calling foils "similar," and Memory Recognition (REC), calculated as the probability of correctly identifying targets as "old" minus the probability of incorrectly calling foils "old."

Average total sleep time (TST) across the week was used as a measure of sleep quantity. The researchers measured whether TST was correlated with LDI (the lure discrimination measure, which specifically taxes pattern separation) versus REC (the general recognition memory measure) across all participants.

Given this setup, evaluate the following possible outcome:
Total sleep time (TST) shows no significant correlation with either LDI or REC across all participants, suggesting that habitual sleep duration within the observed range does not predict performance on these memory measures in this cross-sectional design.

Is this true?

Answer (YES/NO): YES